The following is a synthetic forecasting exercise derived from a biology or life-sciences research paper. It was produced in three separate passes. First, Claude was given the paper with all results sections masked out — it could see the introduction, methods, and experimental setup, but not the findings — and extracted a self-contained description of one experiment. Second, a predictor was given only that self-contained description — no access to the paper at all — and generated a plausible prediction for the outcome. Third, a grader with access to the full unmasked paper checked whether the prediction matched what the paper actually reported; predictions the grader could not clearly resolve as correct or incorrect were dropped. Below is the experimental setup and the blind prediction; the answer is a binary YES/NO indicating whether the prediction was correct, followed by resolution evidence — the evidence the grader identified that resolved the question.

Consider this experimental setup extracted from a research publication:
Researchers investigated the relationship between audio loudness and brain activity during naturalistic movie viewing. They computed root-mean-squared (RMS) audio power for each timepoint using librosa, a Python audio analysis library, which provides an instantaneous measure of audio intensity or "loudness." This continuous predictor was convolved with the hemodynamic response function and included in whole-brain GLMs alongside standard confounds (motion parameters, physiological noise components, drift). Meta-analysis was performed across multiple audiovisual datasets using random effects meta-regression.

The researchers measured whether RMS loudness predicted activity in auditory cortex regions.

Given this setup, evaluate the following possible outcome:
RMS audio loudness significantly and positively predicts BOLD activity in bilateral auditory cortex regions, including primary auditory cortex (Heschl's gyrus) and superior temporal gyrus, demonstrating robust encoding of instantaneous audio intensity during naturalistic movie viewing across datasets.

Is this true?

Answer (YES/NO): NO